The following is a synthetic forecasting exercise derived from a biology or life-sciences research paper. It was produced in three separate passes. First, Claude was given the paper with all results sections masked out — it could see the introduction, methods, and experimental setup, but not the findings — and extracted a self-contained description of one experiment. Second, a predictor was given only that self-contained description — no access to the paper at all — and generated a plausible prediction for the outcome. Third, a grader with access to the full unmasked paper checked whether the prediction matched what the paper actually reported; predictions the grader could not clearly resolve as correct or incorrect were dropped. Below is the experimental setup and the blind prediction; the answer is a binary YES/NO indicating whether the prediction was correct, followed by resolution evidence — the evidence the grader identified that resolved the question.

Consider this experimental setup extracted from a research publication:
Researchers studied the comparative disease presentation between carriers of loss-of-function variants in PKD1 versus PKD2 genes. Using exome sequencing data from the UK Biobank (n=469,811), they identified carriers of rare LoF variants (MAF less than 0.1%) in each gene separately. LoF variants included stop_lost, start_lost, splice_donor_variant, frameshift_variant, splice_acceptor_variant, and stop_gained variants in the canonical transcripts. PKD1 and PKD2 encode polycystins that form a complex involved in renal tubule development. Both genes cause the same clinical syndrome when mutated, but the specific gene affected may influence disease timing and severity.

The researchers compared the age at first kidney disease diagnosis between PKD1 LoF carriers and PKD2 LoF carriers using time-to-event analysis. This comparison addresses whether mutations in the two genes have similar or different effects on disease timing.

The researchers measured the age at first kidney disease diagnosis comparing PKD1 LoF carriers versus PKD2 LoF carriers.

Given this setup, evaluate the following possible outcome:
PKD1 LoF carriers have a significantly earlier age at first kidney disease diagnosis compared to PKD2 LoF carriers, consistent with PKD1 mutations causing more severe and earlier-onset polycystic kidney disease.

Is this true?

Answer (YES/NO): YES